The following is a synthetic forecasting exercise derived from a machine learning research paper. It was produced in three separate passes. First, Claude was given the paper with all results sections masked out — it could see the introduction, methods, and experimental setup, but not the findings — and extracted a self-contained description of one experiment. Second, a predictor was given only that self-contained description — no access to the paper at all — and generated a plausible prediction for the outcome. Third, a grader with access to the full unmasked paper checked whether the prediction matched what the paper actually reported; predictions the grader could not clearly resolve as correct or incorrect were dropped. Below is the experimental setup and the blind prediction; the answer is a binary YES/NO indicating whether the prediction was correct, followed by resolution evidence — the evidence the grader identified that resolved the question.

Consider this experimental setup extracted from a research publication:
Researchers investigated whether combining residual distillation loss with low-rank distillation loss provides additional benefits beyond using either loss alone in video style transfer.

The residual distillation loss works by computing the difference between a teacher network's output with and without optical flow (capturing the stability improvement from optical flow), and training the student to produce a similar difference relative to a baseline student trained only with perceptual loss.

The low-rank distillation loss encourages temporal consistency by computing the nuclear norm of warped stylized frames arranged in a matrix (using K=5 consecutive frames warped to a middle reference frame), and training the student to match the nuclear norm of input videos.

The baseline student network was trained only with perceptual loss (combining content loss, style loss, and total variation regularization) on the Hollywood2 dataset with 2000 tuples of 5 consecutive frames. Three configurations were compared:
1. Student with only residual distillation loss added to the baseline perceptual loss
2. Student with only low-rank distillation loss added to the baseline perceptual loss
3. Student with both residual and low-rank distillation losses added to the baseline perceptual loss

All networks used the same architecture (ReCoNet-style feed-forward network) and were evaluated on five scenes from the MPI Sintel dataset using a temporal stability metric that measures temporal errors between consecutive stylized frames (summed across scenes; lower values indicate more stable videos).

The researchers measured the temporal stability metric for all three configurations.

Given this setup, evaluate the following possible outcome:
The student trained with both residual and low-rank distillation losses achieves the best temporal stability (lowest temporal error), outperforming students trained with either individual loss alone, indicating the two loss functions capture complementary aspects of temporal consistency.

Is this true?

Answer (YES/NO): YES